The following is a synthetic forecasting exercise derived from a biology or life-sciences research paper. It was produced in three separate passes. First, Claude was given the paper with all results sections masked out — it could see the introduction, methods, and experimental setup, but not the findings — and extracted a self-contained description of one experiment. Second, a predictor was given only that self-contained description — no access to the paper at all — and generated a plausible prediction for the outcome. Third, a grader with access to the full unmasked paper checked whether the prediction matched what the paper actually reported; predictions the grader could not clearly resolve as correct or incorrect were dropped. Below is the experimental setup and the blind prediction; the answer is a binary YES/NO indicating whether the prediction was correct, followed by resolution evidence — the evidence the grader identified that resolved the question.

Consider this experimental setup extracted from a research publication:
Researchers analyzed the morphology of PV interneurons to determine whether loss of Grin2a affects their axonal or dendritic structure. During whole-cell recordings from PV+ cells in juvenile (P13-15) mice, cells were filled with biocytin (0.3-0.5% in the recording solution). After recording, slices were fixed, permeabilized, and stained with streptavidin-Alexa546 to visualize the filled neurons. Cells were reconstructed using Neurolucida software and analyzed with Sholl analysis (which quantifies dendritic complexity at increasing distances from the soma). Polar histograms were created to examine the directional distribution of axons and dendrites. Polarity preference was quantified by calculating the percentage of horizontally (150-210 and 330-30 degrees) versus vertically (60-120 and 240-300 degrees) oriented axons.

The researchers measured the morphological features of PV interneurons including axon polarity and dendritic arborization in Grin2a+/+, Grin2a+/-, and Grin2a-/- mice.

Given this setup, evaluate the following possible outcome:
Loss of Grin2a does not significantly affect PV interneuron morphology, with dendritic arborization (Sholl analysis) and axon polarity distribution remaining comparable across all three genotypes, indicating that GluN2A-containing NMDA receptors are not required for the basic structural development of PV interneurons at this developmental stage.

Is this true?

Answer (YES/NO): YES